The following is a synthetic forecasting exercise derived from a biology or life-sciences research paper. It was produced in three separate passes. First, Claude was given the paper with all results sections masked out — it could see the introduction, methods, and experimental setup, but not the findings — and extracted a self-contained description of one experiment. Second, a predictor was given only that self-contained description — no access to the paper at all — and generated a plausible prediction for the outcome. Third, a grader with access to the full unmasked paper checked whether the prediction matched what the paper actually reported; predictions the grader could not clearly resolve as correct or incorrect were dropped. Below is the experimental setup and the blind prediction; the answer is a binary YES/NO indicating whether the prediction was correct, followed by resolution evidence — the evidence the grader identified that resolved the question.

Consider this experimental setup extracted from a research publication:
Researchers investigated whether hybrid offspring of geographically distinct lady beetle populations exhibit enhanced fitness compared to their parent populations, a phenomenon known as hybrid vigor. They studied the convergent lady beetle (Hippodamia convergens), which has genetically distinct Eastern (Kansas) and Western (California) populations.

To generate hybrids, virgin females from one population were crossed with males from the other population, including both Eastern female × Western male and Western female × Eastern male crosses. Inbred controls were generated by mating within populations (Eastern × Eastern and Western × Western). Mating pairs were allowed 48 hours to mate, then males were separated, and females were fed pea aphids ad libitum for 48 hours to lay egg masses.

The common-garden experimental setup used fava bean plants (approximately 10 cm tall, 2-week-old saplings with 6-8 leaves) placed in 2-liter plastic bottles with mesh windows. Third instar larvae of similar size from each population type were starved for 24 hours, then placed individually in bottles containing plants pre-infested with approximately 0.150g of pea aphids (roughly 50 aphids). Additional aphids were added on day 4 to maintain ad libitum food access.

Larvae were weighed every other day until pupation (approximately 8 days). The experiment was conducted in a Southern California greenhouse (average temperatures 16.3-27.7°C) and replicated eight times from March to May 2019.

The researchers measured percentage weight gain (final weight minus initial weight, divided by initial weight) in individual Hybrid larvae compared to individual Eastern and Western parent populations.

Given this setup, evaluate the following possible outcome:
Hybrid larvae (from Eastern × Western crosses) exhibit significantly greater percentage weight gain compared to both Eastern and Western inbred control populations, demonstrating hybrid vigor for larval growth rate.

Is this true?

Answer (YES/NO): NO